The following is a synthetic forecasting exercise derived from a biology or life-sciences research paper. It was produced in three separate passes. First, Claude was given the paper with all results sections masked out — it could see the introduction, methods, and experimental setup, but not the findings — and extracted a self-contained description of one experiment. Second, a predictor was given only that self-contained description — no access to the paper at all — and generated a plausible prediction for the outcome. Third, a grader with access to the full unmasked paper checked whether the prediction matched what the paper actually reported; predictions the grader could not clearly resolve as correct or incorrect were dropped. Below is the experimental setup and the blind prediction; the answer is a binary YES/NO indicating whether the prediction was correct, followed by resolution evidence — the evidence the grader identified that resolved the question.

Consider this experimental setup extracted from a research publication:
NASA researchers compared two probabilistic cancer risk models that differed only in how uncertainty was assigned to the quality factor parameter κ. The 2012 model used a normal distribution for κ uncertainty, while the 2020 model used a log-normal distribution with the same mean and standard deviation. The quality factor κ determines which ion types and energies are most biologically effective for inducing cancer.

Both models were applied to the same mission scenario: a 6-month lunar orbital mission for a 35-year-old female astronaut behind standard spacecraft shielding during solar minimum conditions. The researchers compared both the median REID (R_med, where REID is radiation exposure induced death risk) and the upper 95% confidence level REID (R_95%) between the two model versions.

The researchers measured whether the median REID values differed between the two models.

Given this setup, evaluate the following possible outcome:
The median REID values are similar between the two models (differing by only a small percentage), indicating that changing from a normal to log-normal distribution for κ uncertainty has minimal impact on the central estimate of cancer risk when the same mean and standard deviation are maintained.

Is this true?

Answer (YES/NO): YES